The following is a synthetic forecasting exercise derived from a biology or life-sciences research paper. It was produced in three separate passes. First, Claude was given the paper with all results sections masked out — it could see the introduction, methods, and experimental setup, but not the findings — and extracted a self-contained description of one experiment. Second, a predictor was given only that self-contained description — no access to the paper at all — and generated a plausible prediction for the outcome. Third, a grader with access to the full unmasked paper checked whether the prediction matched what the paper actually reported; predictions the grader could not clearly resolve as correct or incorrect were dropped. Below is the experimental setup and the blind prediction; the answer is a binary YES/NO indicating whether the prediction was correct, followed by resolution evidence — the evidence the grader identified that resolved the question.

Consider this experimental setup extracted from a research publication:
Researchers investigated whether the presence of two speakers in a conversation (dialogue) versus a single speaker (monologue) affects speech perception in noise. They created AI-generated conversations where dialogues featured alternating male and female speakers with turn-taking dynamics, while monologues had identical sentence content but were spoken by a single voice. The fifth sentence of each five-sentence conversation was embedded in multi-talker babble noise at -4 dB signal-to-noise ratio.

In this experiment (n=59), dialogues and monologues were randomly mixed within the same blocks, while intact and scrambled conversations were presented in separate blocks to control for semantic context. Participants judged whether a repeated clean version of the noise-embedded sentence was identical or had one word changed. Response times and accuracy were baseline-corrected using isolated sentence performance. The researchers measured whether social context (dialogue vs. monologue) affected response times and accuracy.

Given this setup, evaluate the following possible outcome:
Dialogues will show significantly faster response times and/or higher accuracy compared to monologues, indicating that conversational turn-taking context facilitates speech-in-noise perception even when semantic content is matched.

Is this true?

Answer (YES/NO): NO